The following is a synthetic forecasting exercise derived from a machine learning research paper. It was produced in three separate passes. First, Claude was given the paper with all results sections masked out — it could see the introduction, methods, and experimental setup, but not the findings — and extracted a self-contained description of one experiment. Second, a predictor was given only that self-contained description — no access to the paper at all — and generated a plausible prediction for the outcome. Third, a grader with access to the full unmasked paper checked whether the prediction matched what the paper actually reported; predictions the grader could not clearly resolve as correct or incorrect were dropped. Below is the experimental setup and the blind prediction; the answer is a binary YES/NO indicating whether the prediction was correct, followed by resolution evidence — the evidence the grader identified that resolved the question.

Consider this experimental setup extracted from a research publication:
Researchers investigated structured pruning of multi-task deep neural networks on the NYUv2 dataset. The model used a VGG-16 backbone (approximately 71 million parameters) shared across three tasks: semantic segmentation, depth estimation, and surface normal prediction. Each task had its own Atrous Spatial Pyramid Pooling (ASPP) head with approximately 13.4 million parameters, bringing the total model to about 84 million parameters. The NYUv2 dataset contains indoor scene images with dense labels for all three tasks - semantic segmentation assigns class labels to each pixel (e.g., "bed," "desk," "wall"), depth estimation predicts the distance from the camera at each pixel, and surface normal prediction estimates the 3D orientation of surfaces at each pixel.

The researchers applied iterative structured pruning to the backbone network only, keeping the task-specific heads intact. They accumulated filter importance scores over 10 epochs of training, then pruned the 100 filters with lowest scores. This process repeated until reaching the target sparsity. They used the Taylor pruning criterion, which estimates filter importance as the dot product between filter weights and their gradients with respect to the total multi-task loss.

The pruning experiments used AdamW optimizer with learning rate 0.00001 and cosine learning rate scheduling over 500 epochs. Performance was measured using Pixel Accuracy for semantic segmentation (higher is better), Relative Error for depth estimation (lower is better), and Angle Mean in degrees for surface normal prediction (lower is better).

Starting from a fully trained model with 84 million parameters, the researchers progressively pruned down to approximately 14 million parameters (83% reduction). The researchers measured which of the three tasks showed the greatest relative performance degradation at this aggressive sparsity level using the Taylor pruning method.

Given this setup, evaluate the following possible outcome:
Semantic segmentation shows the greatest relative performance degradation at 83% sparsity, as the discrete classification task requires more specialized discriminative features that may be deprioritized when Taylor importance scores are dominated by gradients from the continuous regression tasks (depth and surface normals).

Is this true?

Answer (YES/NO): NO